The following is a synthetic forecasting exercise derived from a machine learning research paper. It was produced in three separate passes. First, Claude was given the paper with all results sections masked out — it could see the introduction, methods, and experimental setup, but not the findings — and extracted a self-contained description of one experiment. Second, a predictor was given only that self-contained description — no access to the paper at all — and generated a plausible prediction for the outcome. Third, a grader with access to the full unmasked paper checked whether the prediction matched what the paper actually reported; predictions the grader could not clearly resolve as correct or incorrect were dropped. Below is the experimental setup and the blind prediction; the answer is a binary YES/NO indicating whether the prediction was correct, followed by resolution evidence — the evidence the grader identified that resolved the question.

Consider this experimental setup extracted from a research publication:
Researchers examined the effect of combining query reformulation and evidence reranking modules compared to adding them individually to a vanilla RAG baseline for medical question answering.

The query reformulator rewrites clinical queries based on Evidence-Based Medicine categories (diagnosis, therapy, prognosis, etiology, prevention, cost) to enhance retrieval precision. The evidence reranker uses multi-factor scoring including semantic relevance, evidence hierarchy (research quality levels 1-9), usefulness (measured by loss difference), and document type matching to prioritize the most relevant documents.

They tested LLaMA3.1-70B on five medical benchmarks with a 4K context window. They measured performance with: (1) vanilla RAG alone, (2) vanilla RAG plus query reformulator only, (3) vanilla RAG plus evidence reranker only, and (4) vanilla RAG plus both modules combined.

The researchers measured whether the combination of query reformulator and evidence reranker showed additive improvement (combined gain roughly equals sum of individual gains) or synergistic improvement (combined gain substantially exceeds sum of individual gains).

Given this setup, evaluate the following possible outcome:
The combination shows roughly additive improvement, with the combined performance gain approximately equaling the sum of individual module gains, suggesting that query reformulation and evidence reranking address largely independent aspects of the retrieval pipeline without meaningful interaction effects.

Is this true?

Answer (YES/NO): NO